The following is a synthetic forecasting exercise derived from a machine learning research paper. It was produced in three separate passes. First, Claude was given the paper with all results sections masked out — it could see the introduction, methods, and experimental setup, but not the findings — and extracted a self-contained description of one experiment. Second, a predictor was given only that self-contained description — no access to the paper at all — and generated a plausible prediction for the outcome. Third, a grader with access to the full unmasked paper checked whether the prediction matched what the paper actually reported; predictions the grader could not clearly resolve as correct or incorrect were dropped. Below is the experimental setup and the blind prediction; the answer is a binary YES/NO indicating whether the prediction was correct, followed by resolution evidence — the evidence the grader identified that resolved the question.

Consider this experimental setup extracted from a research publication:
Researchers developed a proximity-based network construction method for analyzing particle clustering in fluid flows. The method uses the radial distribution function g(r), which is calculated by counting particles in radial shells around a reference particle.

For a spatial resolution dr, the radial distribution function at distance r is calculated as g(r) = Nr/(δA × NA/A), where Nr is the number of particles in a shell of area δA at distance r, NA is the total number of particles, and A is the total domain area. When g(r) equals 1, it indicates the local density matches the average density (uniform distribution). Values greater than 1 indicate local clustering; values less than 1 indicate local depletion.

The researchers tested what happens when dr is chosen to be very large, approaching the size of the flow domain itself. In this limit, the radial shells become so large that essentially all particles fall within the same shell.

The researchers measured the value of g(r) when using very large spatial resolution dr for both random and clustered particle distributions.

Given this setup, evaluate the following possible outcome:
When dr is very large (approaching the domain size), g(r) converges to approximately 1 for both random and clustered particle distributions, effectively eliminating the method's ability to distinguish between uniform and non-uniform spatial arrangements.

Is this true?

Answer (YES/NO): YES